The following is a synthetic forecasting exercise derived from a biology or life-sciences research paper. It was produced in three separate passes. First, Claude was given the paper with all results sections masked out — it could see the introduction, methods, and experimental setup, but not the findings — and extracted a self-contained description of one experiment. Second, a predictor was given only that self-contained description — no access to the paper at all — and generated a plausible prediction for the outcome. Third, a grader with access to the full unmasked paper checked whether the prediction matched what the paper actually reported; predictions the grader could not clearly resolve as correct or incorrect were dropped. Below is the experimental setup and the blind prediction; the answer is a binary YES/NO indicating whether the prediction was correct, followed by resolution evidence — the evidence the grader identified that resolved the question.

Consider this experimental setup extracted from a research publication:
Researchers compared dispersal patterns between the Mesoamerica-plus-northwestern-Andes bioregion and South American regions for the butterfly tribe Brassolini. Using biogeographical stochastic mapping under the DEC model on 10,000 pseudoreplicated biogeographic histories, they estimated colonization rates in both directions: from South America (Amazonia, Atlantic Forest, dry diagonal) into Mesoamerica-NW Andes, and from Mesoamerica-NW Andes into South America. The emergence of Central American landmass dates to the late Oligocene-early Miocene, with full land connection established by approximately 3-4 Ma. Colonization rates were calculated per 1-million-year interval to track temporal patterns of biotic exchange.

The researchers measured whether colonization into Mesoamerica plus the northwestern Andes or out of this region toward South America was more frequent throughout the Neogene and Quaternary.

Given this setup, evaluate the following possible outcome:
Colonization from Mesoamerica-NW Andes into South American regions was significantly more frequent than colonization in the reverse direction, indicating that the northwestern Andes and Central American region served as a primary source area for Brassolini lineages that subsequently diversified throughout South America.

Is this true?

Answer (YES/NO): NO